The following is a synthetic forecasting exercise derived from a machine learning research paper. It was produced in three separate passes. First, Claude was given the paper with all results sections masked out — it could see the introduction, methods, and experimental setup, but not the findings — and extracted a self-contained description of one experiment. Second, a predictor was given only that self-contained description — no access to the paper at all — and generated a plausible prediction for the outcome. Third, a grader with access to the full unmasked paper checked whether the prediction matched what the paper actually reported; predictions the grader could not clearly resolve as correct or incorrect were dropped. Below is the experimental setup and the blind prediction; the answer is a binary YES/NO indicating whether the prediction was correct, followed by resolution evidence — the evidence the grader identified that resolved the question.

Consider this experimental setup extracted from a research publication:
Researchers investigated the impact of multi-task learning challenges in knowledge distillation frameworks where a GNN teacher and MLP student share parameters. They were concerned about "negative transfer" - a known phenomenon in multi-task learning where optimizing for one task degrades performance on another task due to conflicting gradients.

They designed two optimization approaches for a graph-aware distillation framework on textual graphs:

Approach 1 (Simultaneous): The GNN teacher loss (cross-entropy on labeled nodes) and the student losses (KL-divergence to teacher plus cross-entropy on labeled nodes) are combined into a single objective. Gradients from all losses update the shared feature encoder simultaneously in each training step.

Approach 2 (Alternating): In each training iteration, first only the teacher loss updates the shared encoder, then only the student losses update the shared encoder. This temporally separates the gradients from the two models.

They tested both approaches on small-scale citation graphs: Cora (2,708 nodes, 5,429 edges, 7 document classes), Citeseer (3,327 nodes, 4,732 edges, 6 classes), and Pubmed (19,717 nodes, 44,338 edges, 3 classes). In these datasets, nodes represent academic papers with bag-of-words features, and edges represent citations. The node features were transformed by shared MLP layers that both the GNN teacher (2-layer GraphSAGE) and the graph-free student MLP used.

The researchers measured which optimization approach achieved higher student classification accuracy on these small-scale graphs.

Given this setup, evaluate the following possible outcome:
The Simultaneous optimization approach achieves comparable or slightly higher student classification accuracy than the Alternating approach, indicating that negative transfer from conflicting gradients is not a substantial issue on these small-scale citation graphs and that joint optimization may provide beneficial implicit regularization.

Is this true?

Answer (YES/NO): NO